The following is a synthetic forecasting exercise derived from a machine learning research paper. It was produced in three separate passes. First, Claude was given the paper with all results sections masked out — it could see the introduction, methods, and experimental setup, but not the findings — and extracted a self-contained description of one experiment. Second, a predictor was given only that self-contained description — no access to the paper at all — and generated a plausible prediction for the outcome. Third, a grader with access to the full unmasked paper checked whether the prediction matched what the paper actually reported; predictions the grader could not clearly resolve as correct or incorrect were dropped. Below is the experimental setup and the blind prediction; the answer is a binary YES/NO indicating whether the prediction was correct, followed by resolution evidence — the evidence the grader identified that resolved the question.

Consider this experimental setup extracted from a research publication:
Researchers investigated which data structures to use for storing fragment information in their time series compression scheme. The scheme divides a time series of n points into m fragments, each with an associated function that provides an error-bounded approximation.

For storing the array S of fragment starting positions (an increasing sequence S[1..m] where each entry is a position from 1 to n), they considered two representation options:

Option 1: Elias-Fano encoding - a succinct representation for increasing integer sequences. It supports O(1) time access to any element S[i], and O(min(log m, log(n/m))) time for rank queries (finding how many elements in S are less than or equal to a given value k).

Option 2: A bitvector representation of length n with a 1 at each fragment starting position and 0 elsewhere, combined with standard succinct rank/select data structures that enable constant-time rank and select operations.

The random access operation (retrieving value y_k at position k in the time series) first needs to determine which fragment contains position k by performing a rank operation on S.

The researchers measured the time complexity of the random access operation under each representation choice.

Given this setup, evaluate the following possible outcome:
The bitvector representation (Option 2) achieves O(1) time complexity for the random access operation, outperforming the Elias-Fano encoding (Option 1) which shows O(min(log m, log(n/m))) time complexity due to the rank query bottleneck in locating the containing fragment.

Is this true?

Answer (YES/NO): YES